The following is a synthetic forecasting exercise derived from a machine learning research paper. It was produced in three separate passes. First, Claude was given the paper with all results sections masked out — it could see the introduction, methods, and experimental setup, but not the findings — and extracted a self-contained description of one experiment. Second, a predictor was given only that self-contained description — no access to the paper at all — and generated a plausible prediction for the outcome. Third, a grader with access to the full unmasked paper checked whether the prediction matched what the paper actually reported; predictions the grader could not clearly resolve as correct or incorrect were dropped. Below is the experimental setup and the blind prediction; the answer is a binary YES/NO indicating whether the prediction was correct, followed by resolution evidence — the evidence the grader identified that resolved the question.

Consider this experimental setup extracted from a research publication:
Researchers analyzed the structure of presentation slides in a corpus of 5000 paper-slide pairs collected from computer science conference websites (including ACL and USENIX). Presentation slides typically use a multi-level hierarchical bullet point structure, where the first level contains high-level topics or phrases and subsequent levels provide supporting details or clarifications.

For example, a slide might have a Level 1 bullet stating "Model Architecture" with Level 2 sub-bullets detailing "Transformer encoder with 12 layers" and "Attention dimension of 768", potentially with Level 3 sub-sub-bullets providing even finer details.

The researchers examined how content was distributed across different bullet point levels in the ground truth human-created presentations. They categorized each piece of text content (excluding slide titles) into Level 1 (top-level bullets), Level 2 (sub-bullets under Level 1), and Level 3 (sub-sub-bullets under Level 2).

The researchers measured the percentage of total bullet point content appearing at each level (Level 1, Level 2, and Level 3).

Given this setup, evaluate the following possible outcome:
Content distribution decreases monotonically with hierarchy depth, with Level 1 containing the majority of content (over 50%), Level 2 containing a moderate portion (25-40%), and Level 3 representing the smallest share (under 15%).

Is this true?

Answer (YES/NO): YES